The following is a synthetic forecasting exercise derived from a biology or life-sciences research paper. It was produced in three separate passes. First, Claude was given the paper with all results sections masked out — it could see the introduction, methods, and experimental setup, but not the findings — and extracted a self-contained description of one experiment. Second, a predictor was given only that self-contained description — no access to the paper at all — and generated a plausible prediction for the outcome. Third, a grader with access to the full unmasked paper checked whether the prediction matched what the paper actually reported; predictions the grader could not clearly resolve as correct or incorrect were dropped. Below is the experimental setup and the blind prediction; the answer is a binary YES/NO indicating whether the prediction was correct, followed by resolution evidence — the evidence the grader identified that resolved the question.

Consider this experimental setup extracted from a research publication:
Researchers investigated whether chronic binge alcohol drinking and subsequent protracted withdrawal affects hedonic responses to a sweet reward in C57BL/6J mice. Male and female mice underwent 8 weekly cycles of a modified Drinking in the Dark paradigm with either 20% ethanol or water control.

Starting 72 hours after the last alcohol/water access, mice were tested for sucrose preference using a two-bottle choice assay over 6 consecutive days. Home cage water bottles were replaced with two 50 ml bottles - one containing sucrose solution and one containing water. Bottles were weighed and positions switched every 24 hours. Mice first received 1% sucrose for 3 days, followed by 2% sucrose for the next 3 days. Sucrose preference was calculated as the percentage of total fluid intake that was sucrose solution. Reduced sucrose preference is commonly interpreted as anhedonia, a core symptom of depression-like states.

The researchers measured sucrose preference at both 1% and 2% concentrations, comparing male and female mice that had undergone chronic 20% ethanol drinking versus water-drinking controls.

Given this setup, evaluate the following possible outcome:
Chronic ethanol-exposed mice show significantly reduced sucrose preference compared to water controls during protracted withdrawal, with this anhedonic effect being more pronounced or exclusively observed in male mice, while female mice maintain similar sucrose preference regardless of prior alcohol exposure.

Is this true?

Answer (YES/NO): NO